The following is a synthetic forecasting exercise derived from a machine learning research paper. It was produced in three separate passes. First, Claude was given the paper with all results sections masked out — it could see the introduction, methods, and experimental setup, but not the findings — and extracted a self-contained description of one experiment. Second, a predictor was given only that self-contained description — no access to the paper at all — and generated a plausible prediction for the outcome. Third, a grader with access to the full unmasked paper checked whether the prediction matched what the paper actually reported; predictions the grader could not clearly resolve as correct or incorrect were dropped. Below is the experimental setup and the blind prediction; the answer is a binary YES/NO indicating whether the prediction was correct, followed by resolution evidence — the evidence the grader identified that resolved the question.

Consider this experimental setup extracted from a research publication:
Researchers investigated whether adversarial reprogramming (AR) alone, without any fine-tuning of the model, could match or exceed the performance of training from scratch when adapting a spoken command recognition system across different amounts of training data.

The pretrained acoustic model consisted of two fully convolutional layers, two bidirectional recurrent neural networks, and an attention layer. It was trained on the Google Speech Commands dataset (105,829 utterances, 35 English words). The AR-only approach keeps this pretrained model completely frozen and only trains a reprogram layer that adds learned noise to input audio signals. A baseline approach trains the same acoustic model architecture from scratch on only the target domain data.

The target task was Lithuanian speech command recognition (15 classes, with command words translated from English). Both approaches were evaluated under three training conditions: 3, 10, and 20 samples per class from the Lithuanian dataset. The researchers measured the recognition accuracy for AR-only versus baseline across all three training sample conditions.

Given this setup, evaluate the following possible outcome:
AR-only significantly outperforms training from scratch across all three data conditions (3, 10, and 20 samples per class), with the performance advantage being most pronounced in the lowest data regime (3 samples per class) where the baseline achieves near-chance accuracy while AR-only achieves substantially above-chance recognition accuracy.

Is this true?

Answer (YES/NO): NO